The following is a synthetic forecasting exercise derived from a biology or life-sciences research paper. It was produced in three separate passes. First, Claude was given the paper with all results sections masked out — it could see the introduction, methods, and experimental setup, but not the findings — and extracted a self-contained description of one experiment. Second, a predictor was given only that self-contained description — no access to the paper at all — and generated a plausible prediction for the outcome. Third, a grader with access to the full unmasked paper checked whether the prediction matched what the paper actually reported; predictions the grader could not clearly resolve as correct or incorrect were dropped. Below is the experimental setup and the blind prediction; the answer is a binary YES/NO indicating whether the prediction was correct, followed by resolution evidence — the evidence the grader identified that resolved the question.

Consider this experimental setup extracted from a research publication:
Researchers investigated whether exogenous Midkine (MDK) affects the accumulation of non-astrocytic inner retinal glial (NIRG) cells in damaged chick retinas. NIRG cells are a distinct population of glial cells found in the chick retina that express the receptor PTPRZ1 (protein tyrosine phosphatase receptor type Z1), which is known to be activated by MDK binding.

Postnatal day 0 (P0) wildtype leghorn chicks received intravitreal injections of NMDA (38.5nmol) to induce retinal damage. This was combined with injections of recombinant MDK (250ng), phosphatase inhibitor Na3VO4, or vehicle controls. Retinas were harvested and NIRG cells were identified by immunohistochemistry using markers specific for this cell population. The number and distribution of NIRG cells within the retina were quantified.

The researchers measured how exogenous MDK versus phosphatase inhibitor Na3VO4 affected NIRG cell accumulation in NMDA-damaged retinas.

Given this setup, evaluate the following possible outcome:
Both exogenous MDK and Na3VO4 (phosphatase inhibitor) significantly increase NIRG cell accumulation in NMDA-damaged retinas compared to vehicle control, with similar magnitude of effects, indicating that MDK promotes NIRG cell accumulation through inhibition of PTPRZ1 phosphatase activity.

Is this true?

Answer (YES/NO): NO